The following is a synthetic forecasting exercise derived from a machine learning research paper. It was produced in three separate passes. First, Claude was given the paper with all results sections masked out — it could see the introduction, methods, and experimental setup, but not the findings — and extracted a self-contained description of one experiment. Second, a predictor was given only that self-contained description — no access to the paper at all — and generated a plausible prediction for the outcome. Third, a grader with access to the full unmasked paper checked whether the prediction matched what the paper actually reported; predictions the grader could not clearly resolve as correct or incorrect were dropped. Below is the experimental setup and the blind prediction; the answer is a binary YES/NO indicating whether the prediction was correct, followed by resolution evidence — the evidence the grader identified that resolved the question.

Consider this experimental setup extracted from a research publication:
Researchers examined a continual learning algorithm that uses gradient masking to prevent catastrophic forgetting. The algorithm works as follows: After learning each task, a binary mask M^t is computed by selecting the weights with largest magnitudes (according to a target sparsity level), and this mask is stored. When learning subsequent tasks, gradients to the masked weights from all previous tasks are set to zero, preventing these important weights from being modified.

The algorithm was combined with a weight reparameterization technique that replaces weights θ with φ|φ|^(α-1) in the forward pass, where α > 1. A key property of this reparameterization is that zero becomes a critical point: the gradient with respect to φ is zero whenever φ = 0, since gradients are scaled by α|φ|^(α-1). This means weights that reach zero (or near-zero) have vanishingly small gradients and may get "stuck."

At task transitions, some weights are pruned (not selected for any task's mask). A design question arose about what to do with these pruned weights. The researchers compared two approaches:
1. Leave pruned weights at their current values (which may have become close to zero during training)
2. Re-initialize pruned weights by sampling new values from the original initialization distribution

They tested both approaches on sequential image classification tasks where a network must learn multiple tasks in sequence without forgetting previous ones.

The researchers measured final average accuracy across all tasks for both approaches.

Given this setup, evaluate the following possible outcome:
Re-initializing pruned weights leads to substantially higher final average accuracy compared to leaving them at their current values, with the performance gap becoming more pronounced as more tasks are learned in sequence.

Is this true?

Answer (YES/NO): NO